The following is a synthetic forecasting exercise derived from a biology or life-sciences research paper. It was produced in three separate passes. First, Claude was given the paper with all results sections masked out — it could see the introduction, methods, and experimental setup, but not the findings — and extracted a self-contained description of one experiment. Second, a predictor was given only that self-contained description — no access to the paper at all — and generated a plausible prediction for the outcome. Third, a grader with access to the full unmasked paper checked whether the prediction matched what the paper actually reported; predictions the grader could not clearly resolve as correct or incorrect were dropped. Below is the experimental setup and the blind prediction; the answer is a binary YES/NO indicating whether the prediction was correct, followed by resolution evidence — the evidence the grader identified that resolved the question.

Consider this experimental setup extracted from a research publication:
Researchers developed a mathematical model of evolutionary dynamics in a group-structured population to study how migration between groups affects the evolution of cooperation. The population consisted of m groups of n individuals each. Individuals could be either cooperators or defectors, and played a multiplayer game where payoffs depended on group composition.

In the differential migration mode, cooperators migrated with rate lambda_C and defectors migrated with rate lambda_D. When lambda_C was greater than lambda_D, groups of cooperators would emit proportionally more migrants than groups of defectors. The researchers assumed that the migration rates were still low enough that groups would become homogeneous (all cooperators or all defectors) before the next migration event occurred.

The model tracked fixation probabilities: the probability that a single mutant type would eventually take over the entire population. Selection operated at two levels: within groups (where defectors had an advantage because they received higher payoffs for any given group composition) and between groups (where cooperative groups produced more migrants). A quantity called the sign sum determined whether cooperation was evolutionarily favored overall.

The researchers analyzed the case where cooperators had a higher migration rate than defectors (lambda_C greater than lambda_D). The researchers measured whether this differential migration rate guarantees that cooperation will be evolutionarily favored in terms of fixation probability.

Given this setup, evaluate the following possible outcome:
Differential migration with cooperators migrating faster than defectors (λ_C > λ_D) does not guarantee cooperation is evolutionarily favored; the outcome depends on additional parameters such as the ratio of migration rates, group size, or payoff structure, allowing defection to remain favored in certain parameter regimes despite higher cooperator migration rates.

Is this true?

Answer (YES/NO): YES